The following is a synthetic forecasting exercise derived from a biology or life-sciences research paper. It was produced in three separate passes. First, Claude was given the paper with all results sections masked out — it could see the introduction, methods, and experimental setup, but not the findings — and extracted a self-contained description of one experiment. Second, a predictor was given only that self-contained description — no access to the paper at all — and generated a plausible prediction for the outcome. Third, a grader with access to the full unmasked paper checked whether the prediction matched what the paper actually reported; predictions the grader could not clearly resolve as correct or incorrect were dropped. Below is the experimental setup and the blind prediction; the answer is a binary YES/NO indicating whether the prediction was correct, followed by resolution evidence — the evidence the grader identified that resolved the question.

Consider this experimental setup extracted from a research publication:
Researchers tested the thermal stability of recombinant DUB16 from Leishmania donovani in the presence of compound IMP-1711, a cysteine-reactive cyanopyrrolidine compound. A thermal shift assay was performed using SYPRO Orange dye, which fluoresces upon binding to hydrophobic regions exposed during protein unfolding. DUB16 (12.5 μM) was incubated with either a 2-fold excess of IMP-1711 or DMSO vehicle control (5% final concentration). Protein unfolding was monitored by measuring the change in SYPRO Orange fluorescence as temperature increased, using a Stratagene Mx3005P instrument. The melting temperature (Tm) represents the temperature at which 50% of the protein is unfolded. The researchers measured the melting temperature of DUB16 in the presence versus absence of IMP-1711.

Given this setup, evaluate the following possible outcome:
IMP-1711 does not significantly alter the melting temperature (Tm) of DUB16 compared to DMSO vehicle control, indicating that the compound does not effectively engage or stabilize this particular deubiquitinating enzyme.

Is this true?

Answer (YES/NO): NO